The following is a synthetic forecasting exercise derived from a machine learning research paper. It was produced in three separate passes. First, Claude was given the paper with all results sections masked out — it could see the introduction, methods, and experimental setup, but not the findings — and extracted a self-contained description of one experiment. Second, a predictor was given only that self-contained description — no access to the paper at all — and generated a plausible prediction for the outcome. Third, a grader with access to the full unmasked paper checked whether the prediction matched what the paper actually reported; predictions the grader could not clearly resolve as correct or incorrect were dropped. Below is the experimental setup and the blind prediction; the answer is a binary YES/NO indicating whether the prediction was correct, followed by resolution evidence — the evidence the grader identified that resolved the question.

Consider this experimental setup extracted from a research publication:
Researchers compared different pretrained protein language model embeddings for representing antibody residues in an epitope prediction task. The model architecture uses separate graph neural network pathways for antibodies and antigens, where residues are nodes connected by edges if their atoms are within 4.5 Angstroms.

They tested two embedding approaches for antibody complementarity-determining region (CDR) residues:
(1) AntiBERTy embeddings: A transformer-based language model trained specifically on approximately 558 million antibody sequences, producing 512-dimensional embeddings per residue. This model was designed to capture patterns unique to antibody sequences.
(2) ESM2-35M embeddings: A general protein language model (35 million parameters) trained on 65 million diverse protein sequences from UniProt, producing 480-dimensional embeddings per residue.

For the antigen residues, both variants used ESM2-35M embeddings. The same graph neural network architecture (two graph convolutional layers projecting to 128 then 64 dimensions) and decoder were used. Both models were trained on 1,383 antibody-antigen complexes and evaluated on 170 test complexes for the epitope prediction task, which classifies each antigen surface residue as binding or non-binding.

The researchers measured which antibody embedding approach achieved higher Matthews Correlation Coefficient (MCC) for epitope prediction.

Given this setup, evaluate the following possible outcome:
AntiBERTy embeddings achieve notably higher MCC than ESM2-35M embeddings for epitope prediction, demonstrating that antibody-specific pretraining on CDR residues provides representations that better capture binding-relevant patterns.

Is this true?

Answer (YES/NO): NO